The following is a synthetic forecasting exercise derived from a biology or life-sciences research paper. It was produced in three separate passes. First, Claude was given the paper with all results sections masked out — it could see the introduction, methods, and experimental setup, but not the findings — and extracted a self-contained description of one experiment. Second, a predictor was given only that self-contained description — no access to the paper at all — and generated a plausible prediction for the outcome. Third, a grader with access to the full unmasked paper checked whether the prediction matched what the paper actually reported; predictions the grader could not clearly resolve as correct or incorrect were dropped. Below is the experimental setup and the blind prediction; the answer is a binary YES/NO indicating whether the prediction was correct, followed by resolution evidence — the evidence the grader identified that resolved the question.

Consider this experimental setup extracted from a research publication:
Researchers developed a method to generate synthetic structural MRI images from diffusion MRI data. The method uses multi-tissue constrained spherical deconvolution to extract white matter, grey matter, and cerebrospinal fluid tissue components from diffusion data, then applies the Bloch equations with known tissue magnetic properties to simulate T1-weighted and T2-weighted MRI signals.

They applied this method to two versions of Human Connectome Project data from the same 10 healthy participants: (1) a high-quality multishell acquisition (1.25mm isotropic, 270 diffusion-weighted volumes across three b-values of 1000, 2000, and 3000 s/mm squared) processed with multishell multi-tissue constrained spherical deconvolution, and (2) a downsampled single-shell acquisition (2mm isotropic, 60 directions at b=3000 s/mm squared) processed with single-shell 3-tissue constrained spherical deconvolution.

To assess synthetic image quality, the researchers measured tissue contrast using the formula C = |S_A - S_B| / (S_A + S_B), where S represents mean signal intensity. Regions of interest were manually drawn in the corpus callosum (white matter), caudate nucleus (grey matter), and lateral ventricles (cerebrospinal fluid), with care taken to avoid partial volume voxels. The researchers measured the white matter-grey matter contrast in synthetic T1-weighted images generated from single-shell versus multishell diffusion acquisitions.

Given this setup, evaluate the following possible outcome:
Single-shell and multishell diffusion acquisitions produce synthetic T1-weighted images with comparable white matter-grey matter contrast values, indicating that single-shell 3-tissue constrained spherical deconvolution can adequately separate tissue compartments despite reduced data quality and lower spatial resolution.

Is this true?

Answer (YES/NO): YES